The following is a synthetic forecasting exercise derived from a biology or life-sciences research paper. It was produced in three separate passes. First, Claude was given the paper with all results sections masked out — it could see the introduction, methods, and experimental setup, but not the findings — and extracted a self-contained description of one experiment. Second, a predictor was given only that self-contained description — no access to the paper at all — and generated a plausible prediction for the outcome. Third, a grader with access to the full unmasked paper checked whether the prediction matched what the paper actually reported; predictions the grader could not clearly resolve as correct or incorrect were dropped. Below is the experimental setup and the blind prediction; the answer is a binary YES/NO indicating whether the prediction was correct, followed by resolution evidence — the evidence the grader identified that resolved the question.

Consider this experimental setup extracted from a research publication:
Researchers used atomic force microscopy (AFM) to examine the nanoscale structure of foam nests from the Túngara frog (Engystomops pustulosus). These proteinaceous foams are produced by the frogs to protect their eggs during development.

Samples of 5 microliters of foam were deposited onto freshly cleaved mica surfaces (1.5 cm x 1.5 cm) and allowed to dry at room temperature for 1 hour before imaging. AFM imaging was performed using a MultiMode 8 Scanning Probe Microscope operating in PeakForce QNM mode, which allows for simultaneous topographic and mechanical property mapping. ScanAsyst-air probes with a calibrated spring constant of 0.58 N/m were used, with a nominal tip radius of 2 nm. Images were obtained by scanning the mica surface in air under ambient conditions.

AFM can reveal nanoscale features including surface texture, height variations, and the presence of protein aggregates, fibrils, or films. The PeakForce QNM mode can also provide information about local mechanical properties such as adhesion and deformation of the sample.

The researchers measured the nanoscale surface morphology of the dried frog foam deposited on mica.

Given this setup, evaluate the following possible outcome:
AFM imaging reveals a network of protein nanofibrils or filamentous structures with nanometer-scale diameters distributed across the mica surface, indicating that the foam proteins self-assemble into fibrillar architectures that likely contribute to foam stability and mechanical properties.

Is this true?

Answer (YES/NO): NO